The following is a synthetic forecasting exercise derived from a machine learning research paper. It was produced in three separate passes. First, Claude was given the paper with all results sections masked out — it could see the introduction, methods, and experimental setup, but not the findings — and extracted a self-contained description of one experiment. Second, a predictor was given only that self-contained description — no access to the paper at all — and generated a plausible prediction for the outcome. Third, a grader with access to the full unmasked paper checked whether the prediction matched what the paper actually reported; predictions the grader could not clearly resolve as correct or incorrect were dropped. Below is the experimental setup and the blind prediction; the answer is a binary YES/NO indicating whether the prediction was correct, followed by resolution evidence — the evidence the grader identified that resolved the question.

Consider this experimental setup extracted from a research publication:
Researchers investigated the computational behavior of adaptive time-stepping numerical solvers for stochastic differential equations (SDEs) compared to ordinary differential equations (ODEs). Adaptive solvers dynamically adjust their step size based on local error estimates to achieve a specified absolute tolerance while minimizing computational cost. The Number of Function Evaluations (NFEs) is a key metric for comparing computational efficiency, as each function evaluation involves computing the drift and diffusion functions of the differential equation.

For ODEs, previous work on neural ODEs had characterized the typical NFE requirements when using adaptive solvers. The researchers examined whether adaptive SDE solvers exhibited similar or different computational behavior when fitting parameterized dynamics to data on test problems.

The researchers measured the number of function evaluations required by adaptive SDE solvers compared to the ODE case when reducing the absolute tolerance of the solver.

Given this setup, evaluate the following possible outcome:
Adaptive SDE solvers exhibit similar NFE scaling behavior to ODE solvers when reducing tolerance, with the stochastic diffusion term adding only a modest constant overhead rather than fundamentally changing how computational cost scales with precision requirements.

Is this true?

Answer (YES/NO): NO